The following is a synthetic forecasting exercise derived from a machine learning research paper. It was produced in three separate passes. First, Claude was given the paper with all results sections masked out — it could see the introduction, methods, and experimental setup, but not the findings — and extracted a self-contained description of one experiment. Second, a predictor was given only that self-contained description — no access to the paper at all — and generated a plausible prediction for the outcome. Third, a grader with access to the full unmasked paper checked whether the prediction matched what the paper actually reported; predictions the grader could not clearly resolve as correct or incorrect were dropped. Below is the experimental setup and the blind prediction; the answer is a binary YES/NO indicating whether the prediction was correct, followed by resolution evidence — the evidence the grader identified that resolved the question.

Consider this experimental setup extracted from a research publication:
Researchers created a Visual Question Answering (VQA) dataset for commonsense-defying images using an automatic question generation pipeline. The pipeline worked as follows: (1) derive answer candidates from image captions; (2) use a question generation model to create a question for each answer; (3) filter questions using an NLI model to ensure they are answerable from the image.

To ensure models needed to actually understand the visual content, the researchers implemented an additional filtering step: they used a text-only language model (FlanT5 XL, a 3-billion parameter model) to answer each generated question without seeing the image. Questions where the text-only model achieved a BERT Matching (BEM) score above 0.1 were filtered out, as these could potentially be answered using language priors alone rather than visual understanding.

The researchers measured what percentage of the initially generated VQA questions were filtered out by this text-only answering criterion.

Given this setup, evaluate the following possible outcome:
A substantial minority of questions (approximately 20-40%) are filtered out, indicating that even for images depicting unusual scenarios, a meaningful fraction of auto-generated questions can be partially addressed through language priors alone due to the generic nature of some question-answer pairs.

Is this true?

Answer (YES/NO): YES